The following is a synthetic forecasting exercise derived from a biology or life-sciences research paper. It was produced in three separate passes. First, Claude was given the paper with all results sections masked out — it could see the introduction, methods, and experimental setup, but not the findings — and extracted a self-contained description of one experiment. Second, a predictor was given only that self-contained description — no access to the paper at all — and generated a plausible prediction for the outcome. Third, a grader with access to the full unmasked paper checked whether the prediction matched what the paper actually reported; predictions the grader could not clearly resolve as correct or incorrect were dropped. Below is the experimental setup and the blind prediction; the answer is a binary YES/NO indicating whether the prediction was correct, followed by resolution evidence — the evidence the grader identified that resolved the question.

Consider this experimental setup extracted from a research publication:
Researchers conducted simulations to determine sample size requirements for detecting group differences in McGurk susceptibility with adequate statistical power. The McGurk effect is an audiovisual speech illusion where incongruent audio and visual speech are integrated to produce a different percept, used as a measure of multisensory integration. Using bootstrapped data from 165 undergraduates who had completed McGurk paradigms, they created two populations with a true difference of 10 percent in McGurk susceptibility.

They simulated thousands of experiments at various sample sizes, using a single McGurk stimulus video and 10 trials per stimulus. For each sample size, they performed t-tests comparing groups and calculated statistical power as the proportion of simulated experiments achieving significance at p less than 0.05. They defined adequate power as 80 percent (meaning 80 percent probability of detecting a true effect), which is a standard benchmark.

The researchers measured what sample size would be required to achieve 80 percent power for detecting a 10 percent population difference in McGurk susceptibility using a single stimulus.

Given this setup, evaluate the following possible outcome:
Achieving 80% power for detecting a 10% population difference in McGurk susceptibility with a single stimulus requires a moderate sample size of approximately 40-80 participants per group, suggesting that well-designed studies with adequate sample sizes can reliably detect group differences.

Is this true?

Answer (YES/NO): NO